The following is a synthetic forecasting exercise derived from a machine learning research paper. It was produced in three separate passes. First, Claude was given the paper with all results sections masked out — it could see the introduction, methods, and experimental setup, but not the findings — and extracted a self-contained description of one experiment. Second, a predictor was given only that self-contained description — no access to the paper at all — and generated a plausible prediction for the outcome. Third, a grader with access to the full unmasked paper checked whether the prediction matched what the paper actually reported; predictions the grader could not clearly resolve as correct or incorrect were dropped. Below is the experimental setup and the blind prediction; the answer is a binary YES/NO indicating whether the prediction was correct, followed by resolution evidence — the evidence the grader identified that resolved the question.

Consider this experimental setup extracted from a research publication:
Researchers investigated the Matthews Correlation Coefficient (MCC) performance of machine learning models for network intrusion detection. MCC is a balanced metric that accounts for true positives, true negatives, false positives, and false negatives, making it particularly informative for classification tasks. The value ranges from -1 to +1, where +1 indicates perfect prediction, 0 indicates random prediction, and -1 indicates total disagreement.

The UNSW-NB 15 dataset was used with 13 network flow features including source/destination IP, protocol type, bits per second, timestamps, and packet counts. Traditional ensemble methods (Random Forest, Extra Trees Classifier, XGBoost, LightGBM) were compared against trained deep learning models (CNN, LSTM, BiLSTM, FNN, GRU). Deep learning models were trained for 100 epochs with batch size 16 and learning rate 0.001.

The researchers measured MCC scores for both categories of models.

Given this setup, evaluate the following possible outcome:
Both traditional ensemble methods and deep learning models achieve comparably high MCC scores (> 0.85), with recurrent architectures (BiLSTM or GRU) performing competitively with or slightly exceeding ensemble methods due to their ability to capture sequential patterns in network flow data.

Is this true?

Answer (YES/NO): NO